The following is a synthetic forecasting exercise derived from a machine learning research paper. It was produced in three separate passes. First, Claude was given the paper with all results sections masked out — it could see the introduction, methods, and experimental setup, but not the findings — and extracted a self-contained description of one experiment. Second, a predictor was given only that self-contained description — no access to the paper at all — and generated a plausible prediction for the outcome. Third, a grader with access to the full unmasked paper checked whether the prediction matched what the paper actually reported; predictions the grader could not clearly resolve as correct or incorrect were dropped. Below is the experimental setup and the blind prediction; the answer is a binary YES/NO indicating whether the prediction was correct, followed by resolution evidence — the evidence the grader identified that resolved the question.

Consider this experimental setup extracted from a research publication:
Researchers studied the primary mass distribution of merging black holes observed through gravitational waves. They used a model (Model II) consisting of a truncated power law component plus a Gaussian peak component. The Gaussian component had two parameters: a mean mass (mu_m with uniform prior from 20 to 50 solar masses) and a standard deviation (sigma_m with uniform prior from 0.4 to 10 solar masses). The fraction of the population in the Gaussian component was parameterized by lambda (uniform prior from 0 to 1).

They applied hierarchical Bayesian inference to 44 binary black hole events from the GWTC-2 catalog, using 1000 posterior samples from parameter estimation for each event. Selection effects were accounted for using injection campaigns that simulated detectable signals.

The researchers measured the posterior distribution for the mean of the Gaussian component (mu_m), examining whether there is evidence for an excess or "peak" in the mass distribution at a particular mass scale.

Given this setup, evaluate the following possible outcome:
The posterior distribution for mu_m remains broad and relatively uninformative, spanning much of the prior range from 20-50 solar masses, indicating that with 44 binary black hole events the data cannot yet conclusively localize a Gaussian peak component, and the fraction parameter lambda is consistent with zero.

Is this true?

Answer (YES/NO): NO